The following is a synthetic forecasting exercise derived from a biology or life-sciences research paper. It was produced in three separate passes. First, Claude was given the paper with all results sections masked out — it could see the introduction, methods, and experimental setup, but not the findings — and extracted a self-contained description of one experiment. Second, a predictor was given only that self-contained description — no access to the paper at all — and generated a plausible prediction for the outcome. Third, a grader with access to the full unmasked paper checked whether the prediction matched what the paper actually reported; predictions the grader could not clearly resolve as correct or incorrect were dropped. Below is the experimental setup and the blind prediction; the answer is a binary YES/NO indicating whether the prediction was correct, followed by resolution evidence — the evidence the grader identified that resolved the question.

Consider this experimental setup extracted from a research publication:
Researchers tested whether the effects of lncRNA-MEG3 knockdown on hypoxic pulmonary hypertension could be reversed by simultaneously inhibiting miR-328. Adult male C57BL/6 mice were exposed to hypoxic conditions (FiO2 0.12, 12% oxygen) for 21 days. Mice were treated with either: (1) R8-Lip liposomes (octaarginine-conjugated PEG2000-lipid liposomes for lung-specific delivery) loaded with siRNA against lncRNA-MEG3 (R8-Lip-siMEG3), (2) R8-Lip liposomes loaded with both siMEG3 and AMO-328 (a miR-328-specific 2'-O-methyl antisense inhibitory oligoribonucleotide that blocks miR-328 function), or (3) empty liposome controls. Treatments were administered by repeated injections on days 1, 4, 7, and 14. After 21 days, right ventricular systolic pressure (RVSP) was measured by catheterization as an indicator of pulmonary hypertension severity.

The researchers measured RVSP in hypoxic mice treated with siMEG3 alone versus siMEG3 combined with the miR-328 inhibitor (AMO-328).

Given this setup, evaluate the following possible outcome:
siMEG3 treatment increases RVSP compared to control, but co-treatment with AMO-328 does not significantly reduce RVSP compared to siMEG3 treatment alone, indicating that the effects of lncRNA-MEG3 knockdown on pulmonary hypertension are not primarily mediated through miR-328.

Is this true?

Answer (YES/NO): NO